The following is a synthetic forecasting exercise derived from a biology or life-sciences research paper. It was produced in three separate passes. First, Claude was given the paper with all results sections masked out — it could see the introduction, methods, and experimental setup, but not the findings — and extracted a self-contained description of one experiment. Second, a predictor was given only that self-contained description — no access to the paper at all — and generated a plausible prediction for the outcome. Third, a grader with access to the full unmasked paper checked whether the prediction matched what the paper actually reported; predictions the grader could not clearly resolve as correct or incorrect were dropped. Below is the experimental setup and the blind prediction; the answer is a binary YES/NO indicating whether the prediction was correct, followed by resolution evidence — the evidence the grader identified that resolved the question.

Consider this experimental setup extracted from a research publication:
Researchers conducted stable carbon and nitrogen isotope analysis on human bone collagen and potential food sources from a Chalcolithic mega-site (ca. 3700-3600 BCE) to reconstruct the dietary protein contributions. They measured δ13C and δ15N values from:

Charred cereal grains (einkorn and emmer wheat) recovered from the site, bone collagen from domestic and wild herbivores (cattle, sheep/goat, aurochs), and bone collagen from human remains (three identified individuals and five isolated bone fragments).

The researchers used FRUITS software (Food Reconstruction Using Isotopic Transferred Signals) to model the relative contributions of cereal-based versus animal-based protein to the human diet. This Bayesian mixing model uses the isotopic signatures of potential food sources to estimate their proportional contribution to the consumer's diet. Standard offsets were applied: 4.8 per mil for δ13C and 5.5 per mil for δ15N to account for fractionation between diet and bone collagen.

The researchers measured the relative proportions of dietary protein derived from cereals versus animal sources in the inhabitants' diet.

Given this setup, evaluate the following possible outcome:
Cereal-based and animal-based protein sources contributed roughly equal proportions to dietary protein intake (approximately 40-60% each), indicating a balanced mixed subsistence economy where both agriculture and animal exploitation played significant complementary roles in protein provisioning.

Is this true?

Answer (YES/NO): NO